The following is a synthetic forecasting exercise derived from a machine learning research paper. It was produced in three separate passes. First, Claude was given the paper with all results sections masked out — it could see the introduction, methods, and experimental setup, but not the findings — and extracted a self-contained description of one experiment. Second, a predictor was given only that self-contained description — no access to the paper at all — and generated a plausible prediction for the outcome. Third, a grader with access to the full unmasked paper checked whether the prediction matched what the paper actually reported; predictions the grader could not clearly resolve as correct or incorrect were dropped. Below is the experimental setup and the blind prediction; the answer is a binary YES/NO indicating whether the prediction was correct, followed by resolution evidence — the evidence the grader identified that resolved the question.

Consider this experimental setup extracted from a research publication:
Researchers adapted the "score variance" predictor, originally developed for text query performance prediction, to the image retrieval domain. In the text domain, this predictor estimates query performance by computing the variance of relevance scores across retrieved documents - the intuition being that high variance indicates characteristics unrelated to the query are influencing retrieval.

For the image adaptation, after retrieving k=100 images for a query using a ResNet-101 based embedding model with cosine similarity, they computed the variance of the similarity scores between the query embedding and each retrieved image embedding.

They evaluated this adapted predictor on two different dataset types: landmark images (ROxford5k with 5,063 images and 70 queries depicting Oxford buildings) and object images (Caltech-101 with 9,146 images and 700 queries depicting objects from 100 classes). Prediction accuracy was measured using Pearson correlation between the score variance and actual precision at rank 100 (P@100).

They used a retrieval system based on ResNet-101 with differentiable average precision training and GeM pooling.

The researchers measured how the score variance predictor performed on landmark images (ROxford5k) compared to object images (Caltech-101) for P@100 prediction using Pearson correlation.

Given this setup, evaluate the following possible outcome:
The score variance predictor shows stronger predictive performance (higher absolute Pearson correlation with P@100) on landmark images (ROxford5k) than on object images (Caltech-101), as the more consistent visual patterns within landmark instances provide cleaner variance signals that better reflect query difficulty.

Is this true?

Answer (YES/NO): YES